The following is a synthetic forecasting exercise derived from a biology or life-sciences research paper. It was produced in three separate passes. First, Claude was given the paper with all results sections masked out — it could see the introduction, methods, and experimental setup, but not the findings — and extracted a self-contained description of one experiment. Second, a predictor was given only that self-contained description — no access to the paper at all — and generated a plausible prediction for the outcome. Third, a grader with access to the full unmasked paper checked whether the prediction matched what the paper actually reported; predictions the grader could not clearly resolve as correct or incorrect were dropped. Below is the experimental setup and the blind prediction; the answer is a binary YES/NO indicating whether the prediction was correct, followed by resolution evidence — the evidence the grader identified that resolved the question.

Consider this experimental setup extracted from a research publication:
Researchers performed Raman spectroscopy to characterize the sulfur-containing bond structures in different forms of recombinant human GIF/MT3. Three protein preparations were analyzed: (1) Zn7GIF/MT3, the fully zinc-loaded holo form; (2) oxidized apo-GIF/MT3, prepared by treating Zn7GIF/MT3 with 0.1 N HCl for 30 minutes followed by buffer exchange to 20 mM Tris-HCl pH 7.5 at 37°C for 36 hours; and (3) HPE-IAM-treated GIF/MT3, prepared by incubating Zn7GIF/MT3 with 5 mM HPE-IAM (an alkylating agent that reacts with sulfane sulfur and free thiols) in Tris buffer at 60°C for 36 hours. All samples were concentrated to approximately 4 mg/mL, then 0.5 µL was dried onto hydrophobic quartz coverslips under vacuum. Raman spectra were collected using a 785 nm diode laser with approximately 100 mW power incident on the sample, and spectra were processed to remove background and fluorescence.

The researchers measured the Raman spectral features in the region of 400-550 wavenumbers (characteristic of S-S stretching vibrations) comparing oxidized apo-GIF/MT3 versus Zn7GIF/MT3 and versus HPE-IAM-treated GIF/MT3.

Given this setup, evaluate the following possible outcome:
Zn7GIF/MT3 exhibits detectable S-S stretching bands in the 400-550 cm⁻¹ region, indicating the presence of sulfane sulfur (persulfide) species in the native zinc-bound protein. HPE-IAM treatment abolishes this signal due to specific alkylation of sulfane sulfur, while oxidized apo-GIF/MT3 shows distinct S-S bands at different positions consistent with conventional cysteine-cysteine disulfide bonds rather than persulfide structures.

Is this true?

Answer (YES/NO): NO